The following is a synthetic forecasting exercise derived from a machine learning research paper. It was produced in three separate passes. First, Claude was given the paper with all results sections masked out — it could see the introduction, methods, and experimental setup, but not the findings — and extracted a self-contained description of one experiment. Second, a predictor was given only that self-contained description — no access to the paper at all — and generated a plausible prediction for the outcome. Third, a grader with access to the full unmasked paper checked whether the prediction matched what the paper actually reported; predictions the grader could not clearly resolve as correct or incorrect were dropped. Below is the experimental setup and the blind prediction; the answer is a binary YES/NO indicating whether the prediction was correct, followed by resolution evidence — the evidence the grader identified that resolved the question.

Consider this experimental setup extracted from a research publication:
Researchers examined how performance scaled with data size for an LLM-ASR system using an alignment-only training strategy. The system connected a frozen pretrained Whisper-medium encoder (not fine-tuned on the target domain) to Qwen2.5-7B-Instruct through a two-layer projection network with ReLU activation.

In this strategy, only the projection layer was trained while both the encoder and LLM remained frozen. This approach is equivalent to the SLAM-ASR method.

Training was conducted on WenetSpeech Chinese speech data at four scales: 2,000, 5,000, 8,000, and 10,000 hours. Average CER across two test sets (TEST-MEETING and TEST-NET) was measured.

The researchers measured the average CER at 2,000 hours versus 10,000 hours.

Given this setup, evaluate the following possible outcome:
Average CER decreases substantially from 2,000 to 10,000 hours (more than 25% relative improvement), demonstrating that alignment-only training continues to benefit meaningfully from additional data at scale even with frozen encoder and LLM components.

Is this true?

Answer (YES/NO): NO